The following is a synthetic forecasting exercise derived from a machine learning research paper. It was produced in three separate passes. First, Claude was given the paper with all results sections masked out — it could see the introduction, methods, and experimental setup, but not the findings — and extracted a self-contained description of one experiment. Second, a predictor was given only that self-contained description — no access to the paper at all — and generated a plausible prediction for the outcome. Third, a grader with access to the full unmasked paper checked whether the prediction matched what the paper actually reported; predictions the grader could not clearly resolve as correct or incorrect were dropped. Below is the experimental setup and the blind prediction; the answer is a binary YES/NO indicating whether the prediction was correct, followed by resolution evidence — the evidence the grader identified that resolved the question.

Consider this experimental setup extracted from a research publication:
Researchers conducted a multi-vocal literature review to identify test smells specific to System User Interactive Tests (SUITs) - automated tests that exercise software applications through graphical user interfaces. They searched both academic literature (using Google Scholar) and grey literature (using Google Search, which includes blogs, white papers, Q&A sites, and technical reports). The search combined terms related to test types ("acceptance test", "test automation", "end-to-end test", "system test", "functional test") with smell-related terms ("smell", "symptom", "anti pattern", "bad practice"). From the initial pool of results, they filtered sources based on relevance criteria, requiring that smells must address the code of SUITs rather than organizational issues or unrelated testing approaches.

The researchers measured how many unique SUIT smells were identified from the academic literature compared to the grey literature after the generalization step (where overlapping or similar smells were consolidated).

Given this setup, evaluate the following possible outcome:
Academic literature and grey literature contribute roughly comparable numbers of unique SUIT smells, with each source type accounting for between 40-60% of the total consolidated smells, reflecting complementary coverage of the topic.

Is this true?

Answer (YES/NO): NO